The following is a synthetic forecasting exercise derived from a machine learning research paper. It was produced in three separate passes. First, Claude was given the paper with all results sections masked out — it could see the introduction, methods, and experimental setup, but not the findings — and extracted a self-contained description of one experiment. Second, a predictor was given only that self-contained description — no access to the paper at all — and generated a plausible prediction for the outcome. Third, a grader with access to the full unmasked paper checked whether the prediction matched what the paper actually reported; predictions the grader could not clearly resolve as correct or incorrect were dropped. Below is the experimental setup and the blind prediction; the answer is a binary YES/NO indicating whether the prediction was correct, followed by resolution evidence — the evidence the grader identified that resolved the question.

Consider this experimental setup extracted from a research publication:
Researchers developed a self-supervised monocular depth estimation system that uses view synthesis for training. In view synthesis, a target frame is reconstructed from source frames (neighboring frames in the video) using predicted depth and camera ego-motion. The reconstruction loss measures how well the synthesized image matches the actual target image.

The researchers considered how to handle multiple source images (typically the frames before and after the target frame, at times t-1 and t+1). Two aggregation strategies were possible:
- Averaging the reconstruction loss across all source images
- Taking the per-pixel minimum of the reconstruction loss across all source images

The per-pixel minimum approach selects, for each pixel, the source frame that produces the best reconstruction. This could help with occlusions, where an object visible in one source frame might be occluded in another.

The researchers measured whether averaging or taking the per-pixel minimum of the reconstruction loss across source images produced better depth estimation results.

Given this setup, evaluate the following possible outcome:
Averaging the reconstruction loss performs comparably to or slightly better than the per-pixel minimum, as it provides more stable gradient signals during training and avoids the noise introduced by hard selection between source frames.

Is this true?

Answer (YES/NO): NO